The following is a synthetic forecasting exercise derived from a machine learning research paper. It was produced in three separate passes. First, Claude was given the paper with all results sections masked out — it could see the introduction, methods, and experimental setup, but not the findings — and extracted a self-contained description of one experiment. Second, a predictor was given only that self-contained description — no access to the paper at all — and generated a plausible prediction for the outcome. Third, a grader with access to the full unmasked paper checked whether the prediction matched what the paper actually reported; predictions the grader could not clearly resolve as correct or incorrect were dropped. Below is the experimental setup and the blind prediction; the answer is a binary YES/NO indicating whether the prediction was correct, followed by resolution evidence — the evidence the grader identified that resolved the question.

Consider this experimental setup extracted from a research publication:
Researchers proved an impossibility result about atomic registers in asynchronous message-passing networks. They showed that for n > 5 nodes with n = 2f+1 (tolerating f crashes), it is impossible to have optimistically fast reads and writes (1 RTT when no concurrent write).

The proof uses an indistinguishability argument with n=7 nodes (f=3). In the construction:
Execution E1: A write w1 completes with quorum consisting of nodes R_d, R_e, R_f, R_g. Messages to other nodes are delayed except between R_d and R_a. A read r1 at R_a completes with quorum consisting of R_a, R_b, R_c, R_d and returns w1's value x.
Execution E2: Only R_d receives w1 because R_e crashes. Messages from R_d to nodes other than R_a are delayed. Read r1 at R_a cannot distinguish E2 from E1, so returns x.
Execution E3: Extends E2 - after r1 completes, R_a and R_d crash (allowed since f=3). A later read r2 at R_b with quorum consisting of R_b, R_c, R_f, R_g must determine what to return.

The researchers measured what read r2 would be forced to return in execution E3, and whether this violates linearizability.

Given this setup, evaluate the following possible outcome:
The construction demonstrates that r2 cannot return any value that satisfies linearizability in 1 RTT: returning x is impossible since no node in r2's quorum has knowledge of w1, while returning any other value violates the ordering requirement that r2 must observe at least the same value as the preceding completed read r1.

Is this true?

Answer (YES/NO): YES